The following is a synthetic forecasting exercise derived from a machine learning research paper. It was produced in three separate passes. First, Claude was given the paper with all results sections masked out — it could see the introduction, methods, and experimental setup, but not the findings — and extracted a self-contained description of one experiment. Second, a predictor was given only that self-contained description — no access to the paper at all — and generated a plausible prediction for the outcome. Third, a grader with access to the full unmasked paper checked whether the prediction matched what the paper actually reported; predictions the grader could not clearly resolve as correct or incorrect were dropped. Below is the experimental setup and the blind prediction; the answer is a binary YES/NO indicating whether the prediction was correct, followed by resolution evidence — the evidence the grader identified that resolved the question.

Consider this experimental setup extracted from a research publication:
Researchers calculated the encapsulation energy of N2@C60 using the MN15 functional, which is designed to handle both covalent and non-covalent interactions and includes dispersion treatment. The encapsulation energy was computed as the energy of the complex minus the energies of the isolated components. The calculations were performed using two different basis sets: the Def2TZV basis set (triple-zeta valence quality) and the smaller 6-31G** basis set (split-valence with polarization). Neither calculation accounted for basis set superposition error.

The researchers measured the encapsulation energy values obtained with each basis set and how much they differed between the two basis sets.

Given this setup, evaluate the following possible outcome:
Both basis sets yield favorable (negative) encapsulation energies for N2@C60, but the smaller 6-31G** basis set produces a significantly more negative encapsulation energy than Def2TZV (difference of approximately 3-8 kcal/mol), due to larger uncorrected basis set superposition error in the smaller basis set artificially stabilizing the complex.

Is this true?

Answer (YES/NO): NO